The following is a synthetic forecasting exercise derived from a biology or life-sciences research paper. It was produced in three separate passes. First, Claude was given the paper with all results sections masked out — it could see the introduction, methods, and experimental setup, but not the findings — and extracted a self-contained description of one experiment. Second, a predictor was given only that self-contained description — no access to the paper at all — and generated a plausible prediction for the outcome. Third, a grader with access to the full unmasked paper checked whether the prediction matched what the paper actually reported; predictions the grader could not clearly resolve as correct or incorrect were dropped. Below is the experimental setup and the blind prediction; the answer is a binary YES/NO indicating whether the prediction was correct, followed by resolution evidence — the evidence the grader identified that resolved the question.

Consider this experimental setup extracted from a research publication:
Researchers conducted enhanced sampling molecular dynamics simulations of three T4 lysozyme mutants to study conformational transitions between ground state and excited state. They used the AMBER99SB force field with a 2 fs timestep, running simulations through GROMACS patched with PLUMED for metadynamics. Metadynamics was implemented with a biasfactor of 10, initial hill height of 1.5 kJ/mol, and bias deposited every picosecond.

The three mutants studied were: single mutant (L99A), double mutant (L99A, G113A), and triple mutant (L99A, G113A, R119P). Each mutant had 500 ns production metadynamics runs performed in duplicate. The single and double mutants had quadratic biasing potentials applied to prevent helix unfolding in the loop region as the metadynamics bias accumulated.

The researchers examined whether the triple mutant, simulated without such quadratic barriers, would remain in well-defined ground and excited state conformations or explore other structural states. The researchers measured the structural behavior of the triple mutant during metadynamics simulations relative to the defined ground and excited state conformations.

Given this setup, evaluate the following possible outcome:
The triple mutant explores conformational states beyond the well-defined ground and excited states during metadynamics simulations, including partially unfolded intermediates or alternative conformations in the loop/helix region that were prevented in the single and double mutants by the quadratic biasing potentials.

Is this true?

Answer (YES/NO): YES